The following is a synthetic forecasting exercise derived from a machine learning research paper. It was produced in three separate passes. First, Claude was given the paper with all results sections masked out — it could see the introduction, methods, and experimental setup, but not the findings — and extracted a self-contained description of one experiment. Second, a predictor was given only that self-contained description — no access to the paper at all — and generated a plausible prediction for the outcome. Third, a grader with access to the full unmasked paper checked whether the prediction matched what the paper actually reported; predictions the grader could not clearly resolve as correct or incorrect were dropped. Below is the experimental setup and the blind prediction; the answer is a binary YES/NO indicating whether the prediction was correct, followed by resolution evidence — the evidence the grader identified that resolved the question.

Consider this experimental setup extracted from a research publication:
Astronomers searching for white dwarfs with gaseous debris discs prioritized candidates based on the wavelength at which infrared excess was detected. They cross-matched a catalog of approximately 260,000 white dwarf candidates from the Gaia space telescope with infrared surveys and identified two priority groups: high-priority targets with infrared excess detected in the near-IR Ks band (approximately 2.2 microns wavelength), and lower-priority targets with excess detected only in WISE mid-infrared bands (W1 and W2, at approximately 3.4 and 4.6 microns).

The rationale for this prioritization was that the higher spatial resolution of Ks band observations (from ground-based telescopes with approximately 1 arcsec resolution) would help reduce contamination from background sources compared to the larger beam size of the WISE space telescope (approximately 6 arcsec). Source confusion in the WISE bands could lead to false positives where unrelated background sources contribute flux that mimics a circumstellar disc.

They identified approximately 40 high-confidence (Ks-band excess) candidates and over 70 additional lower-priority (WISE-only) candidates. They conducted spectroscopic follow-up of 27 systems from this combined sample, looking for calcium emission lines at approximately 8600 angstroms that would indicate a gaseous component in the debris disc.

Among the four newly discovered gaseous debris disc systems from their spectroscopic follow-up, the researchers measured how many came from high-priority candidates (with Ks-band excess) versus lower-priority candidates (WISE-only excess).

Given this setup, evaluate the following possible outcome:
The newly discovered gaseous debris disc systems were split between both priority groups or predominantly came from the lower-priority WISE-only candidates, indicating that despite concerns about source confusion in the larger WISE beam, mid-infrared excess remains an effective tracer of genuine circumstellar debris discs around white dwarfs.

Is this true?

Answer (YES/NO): NO